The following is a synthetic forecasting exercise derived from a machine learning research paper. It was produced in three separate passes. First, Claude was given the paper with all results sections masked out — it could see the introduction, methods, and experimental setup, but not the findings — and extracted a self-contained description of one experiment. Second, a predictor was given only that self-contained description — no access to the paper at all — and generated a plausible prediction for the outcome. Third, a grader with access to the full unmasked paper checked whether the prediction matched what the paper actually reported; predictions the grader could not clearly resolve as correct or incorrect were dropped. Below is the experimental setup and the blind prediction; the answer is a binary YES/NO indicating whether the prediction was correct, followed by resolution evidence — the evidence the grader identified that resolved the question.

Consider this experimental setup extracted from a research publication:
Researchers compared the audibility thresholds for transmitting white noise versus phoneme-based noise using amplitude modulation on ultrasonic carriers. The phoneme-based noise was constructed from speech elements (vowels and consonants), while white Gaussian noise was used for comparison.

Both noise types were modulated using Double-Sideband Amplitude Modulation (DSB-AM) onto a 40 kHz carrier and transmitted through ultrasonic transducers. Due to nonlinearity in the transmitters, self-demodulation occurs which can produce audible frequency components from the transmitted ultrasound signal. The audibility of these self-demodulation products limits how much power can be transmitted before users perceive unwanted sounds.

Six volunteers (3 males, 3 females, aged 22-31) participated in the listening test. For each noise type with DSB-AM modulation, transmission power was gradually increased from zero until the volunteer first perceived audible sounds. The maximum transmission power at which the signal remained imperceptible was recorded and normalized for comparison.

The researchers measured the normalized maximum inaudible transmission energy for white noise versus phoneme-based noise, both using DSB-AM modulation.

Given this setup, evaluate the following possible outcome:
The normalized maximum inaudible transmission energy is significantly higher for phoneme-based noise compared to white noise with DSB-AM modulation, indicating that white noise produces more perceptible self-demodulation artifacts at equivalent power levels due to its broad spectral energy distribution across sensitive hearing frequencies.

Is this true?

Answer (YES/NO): YES